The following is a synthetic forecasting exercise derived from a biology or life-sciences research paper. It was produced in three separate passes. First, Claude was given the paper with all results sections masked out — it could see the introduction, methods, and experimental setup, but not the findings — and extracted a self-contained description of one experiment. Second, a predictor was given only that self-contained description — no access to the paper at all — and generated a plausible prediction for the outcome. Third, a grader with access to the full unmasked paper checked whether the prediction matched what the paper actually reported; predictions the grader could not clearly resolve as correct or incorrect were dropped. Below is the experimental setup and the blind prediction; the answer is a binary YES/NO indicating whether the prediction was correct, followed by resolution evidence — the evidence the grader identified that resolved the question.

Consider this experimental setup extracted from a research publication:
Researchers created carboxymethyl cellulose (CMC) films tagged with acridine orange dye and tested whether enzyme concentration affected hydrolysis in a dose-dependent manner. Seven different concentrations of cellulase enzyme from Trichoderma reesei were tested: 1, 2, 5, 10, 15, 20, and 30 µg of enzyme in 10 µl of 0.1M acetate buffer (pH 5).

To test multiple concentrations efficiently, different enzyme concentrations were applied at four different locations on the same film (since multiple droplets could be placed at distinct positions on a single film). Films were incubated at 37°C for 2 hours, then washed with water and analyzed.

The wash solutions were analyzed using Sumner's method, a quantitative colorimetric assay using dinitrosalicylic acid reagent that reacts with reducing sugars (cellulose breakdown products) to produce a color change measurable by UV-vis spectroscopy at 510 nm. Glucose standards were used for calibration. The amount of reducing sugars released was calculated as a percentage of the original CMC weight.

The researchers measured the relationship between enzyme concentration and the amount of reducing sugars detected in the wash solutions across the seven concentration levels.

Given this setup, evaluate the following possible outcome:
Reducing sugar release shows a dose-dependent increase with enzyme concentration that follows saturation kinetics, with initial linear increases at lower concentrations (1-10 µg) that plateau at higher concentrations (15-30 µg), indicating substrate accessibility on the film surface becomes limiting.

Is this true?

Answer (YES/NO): NO